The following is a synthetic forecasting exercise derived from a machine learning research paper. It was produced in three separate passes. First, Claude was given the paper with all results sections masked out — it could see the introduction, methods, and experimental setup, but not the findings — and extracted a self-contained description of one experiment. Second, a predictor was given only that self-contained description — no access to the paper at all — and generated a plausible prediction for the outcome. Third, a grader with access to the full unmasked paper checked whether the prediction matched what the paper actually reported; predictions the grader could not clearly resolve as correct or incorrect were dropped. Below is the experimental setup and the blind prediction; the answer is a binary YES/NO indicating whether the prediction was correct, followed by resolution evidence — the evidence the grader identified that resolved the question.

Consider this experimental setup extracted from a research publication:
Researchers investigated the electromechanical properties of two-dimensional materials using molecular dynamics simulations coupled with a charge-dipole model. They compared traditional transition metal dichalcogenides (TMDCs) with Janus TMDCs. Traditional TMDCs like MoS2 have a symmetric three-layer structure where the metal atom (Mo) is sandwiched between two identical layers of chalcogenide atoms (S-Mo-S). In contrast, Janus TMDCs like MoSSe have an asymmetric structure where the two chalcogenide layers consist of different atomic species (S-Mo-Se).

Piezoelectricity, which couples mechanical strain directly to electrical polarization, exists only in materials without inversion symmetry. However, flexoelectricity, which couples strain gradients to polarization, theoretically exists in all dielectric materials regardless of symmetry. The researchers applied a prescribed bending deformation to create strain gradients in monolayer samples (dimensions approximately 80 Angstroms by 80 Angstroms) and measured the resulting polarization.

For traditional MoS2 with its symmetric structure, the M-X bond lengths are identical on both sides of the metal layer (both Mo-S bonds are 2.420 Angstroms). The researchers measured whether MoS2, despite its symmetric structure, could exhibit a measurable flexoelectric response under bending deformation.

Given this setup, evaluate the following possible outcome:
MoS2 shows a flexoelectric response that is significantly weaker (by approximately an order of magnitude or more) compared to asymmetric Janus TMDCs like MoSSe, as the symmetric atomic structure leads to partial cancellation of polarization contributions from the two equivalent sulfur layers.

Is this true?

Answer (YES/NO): NO